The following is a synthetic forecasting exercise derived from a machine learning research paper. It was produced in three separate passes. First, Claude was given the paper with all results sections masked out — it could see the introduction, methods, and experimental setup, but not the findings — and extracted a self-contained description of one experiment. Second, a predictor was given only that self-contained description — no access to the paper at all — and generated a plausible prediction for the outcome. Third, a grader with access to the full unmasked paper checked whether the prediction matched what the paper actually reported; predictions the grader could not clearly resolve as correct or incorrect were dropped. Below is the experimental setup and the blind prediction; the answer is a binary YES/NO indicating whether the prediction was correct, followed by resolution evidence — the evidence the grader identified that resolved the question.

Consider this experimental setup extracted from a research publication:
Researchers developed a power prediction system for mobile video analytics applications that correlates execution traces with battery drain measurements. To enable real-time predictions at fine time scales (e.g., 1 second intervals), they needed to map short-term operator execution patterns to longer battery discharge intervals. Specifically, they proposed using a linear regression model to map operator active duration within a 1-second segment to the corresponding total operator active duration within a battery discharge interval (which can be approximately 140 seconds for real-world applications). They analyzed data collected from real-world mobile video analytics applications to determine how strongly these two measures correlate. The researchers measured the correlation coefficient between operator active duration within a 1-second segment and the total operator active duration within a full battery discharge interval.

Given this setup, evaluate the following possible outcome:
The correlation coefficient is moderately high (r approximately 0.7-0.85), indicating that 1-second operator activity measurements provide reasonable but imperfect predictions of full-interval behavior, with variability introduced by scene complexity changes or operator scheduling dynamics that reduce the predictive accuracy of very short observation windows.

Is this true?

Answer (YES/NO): NO